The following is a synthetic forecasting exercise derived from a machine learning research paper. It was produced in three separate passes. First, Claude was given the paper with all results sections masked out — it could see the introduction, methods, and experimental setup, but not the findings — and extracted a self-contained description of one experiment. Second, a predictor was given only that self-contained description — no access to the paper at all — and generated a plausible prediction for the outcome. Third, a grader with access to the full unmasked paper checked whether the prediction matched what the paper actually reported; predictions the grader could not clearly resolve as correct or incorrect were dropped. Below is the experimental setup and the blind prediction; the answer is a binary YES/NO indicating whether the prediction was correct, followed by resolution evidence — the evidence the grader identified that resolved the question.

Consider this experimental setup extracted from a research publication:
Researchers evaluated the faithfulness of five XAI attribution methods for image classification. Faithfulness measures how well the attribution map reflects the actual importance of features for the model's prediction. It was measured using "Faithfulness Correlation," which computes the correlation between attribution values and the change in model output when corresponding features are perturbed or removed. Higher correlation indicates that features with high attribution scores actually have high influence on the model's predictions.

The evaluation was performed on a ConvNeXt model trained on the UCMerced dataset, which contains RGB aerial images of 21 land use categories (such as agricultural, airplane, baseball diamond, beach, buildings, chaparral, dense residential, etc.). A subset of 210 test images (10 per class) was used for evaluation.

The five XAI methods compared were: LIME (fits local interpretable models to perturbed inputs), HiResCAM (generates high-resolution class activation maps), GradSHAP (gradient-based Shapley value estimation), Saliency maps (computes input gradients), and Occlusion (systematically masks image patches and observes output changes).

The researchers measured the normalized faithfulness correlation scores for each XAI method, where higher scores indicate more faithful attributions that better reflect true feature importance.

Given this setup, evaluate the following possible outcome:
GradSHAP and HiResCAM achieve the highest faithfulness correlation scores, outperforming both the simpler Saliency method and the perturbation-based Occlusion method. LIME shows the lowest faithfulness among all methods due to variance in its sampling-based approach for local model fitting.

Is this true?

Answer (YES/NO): NO